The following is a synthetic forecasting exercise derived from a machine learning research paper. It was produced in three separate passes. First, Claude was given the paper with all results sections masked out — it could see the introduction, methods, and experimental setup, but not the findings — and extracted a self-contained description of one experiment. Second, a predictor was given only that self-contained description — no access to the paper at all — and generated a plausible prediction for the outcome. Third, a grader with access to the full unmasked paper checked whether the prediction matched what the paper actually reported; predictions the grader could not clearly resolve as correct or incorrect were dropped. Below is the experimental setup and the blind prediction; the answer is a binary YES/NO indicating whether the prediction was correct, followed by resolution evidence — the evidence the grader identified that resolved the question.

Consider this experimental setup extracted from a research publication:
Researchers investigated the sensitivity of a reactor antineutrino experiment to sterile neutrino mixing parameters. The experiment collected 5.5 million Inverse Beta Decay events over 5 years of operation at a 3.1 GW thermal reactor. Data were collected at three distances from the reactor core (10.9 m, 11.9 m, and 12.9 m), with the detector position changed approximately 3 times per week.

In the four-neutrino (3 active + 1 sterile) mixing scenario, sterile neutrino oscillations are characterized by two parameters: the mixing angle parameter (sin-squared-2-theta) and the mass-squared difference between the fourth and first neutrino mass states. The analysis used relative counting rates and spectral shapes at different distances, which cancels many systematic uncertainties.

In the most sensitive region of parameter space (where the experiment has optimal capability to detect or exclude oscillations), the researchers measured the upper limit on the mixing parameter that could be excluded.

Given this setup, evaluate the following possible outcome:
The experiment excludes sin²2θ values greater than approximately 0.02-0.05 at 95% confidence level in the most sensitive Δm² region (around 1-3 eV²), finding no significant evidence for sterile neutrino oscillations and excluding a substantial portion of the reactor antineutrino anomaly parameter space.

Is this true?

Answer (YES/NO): NO